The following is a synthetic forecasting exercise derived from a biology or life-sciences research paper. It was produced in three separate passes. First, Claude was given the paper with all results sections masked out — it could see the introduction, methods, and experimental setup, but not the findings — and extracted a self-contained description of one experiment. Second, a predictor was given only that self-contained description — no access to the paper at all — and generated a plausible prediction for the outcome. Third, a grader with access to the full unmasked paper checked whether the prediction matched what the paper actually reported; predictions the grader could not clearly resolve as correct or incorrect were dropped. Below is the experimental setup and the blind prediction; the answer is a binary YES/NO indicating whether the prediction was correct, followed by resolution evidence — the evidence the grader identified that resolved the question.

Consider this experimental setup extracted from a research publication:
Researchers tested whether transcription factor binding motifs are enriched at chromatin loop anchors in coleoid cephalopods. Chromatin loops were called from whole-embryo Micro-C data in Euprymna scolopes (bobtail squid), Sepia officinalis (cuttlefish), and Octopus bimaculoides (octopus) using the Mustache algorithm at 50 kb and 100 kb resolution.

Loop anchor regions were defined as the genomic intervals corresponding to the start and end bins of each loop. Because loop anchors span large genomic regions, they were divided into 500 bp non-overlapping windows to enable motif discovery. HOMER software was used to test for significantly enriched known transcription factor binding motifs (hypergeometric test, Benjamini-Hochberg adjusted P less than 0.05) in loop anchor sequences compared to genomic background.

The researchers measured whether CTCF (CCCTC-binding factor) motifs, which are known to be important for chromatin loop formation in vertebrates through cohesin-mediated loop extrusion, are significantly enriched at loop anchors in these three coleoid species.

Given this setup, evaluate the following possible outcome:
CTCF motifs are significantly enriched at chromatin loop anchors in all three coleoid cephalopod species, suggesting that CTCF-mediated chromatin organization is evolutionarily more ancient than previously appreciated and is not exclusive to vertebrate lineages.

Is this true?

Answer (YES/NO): NO